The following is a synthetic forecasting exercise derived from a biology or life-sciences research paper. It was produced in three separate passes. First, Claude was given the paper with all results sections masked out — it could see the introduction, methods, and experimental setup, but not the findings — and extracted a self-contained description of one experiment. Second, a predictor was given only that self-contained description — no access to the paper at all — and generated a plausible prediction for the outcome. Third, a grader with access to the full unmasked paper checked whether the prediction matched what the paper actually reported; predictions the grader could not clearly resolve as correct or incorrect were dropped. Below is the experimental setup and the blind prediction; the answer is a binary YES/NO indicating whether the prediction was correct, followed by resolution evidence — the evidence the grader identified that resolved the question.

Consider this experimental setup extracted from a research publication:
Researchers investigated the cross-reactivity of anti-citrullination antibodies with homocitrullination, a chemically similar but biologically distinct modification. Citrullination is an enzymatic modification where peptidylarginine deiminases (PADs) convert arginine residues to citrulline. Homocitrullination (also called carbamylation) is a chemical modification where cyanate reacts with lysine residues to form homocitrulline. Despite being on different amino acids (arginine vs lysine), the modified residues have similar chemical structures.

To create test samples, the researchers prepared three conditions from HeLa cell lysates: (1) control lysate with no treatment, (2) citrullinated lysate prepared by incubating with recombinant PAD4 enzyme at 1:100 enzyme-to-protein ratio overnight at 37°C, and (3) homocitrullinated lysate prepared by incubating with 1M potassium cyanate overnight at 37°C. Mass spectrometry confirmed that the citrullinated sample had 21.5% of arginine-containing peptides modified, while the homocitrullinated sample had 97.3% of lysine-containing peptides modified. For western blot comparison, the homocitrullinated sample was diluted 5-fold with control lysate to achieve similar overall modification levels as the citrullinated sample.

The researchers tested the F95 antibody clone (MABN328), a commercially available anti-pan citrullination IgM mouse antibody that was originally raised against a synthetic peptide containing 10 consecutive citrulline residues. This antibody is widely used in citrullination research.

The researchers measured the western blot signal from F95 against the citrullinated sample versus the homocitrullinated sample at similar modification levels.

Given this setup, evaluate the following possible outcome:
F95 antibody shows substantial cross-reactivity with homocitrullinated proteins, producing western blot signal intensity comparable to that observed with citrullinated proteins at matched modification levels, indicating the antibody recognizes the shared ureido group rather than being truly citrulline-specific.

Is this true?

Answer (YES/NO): NO